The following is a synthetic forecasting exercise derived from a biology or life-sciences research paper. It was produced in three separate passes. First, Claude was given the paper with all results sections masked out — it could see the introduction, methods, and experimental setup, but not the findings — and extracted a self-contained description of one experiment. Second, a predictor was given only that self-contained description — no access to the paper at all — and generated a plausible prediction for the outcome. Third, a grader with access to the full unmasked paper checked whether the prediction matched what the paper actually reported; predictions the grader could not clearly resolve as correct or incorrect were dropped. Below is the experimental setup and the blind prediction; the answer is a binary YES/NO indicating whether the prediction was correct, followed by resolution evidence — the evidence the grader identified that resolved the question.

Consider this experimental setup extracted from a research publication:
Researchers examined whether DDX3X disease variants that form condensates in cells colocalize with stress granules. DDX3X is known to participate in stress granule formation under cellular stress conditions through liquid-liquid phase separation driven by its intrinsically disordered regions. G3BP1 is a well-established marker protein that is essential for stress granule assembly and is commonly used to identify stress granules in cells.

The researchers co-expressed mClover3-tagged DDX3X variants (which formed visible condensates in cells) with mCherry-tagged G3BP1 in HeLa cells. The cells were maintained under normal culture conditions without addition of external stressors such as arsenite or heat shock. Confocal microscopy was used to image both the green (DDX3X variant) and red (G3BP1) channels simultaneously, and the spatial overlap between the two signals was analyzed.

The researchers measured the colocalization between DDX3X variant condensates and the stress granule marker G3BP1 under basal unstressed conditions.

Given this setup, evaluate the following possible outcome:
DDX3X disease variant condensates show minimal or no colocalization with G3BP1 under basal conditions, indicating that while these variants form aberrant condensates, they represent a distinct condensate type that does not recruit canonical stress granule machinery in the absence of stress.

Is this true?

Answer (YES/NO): YES